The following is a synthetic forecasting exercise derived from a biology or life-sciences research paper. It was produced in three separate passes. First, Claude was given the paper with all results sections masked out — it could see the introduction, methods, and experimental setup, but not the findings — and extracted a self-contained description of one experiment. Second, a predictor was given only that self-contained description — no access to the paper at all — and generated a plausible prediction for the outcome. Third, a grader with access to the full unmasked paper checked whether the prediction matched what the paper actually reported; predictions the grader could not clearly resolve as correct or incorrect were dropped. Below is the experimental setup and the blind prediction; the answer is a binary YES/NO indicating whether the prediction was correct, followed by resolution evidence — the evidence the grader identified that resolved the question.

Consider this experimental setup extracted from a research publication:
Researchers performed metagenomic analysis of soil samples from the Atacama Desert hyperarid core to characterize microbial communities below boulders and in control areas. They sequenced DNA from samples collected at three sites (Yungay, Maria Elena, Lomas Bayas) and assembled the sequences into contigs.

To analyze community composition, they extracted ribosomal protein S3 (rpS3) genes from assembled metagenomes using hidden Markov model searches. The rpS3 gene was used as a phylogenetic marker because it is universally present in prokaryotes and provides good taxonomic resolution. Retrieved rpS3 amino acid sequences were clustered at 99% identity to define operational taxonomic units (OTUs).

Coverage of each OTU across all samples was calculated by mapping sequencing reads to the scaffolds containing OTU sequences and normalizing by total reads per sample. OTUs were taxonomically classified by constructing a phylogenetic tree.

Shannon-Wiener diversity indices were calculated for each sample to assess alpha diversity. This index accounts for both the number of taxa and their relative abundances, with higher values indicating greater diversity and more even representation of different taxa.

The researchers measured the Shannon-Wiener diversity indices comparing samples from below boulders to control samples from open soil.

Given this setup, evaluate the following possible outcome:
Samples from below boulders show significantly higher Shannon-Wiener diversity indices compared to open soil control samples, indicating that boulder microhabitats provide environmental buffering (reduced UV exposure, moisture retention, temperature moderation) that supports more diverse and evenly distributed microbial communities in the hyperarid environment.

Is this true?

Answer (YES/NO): NO